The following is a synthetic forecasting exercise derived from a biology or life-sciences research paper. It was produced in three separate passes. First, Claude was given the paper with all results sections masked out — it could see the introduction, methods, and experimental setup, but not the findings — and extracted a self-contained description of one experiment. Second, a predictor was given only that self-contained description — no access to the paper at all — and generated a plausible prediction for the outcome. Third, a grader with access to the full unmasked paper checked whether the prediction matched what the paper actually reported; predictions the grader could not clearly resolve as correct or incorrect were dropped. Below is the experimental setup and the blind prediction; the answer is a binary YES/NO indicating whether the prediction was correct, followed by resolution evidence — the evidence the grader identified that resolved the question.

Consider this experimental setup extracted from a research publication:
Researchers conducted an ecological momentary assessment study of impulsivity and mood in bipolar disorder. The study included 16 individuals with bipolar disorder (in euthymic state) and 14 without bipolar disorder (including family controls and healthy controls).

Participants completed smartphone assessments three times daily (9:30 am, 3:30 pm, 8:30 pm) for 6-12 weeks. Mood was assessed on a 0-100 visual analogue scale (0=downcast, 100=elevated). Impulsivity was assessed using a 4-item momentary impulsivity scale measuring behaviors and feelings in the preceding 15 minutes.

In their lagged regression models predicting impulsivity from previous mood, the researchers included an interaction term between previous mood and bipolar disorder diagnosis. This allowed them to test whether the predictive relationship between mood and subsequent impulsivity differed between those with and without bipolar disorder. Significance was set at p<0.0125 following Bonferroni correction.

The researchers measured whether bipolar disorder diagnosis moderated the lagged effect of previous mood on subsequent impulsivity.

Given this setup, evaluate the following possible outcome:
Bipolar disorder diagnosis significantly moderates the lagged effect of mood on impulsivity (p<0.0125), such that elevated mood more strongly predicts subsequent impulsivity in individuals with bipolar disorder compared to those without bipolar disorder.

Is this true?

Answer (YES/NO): NO